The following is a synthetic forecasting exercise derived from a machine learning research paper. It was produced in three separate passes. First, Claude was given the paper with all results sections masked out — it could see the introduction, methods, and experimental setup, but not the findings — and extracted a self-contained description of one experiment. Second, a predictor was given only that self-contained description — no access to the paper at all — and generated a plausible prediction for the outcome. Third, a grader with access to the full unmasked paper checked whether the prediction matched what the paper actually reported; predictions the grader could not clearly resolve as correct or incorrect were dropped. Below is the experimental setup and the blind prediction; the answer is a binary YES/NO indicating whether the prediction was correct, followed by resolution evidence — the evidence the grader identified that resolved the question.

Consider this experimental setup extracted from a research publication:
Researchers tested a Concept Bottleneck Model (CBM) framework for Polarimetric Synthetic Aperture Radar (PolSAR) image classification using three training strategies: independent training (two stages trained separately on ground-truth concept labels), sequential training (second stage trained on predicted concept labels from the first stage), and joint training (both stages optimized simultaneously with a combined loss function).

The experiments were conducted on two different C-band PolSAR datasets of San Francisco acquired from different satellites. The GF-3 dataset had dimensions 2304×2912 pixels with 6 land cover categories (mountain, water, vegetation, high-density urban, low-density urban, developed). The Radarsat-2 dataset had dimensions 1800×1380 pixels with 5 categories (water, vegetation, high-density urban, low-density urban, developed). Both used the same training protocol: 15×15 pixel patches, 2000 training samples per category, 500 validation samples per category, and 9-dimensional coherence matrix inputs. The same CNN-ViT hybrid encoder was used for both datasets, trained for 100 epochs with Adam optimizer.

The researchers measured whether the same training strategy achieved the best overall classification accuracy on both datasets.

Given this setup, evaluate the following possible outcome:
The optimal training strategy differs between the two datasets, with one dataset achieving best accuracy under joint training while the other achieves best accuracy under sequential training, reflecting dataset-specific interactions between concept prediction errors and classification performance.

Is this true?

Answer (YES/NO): YES